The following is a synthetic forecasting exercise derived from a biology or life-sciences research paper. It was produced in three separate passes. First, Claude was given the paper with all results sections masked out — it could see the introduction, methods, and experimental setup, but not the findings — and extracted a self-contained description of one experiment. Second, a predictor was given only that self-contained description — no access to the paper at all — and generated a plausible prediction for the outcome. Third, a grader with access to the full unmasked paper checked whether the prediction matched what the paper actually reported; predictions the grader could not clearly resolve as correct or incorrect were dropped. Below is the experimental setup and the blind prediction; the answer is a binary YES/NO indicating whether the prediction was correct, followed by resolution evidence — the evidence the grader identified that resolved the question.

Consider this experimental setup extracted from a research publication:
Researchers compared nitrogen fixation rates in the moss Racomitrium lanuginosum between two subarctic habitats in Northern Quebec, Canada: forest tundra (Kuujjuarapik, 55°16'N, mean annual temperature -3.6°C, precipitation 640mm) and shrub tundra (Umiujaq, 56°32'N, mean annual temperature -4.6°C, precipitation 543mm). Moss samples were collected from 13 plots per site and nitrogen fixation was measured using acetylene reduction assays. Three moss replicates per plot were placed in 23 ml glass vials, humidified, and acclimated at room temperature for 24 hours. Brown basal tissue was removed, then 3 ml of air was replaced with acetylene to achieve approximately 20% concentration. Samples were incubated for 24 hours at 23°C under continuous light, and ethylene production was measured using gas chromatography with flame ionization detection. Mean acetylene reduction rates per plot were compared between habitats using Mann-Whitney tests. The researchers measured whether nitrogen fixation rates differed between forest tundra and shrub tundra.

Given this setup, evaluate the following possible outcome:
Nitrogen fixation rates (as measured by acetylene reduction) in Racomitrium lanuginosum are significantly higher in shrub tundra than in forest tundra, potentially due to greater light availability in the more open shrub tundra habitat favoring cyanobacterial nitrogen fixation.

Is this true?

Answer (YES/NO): NO